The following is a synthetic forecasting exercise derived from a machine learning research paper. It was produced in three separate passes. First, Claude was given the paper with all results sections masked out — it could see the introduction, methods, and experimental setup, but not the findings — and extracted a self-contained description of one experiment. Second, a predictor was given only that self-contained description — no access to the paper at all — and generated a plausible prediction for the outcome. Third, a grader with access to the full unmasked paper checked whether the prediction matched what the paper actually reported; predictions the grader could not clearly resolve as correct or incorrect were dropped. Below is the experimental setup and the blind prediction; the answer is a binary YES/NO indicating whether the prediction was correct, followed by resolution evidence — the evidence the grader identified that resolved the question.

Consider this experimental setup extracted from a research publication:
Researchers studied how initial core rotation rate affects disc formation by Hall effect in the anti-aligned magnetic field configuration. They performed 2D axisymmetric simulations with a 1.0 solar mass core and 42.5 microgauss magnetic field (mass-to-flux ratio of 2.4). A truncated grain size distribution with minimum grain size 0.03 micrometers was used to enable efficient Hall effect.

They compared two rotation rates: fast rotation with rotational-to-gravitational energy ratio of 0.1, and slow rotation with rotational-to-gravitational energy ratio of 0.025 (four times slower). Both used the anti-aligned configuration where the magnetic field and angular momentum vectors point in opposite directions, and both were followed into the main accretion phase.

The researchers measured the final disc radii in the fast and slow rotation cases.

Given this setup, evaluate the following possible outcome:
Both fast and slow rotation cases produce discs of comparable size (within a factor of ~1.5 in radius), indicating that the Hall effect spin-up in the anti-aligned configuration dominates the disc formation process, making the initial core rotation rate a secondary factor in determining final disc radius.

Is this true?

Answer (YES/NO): YES